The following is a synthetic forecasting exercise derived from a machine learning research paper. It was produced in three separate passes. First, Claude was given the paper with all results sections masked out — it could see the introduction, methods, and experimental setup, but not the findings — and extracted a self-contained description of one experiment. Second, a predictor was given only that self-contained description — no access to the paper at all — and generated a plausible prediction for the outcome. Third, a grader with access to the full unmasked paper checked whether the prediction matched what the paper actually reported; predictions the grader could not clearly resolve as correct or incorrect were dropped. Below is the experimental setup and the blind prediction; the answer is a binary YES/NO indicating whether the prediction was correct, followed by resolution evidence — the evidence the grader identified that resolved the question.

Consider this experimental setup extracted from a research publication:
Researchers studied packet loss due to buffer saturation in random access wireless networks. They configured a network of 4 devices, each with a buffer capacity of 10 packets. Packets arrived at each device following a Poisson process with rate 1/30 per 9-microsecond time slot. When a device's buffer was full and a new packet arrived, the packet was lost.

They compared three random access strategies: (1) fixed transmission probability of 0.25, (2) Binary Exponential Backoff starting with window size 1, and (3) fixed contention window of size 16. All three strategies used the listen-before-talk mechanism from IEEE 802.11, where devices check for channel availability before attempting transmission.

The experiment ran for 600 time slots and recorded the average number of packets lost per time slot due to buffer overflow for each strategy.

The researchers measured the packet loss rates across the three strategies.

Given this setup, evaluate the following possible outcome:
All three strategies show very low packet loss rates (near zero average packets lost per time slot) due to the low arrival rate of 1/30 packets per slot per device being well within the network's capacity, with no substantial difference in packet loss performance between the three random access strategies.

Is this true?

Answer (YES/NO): NO